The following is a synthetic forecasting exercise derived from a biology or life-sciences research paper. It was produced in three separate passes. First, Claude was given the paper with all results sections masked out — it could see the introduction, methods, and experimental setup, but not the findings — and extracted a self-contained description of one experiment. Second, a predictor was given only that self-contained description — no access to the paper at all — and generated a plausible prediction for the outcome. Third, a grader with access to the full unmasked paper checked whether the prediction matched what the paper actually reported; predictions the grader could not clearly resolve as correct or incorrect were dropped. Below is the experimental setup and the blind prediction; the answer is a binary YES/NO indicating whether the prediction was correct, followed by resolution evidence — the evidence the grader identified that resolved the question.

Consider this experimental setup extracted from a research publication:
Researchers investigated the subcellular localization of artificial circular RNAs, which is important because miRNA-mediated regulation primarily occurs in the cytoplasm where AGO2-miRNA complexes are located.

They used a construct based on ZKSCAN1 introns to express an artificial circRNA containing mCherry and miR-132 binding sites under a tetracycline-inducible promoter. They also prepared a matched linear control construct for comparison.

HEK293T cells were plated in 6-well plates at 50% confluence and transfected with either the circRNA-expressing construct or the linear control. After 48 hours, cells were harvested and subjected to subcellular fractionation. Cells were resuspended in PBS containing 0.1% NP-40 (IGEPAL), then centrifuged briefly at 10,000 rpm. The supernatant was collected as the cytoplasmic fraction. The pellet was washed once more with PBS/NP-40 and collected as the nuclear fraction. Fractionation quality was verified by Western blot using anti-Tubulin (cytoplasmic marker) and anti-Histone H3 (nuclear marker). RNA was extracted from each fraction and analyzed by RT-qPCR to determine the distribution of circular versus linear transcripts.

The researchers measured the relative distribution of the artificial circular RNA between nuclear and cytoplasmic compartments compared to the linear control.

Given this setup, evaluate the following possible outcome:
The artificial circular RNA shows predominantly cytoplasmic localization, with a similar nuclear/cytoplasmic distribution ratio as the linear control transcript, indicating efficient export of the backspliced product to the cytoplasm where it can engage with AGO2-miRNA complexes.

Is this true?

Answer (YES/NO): YES